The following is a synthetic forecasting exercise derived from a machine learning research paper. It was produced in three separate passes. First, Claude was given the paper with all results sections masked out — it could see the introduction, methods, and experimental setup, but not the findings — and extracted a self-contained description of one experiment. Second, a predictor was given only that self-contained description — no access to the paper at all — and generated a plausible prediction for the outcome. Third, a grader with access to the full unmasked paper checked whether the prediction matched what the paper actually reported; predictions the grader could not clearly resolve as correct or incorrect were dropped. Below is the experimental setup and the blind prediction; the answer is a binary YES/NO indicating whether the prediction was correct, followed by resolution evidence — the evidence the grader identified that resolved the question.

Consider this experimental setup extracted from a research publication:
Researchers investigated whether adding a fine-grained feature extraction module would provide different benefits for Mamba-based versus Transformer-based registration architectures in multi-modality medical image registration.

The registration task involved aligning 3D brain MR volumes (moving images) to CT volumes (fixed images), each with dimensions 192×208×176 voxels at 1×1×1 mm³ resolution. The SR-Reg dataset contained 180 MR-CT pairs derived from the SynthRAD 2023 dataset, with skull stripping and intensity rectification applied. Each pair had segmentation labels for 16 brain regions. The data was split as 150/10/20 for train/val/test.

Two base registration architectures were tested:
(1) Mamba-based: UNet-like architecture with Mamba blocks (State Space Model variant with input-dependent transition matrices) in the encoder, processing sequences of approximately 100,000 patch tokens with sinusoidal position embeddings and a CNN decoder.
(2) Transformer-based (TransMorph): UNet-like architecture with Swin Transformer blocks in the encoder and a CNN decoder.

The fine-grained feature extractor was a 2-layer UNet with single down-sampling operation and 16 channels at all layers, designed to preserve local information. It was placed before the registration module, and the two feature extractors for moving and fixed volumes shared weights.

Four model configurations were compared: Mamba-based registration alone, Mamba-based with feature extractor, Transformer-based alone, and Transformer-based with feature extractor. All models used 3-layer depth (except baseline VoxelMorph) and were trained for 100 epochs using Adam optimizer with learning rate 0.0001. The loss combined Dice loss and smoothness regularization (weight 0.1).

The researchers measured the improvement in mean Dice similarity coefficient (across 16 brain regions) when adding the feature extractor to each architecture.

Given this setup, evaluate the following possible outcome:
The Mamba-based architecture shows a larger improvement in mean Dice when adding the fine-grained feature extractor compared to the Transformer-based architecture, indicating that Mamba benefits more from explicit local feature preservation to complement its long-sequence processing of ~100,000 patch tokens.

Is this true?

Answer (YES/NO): NO